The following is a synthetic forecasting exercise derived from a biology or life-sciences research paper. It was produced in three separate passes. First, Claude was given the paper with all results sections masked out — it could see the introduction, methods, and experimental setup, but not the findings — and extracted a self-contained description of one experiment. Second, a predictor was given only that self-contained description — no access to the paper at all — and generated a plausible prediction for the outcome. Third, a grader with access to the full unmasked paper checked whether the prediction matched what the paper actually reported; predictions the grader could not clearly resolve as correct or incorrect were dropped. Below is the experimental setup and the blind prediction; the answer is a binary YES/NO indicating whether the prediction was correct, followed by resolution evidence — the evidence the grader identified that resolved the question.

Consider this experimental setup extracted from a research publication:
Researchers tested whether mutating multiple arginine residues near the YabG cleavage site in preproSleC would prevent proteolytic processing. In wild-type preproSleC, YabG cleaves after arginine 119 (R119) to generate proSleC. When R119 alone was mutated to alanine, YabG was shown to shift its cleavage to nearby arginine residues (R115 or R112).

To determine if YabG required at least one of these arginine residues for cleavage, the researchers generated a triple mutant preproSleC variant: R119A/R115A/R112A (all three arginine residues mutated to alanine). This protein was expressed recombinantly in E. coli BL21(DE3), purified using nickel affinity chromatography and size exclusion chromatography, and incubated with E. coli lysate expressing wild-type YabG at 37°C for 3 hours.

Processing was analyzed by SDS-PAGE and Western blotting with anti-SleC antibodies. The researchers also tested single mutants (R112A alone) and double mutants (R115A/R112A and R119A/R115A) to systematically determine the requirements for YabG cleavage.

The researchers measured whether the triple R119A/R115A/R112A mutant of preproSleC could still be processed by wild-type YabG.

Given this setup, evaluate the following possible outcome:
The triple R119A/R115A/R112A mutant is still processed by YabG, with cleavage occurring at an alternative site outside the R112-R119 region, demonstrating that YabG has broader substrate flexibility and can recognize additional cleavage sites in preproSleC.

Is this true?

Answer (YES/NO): NO